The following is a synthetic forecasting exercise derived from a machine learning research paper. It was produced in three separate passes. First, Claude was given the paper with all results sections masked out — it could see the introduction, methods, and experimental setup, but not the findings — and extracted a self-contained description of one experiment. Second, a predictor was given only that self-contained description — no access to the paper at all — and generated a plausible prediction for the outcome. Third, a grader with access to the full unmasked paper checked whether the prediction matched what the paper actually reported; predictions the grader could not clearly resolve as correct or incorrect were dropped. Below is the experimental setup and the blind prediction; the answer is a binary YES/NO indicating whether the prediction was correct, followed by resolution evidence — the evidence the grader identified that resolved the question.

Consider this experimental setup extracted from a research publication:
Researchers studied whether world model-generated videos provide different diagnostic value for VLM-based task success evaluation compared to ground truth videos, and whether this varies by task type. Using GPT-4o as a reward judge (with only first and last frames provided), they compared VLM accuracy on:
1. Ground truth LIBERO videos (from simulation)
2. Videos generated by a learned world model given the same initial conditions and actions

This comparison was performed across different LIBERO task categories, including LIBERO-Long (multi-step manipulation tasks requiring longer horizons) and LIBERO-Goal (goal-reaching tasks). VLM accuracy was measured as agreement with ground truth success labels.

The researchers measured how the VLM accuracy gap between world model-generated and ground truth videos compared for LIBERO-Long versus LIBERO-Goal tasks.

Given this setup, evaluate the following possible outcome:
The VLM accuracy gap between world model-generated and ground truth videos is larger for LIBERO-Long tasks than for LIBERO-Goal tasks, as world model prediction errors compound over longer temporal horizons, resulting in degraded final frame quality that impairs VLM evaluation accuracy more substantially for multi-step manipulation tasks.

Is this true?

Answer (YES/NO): NO